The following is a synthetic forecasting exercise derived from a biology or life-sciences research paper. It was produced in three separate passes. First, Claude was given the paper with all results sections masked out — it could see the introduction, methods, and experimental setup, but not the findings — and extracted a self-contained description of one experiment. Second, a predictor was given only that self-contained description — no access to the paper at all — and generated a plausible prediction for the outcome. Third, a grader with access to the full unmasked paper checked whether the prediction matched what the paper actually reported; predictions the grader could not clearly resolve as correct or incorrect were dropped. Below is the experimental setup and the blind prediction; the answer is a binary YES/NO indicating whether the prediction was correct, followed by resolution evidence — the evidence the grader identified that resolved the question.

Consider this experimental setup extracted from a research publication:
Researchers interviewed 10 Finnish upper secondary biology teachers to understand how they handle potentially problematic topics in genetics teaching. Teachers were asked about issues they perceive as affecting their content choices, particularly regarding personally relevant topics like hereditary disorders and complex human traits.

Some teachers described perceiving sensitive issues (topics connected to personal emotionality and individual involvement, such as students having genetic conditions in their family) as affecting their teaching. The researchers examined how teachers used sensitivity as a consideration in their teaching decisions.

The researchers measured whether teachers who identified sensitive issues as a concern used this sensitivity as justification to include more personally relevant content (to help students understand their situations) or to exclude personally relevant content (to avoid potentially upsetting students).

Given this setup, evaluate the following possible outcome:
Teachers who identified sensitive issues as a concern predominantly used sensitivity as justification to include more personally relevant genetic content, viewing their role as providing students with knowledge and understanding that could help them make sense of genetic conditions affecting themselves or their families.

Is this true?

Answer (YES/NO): NO